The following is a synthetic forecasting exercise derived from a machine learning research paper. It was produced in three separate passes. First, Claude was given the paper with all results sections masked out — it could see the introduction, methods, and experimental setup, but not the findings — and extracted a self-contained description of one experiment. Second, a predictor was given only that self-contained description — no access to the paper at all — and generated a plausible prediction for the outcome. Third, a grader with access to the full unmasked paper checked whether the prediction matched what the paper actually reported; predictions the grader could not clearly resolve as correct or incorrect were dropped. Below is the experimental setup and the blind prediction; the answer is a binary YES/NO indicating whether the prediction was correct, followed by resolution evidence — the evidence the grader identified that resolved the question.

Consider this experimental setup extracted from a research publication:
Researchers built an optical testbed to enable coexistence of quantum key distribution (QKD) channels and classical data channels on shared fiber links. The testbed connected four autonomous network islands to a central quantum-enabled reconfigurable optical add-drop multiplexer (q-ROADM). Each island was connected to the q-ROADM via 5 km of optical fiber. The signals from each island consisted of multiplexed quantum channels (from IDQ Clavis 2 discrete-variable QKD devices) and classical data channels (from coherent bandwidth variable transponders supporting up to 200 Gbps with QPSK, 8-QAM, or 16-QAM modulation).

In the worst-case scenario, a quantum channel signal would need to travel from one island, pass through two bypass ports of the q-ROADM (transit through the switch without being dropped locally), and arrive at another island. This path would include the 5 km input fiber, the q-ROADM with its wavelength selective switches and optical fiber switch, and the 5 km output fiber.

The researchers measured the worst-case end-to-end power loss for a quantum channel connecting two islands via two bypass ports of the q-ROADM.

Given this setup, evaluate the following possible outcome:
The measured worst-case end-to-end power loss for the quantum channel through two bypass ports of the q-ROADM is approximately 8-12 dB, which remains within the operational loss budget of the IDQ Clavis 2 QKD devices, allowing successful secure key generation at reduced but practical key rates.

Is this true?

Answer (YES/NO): YES